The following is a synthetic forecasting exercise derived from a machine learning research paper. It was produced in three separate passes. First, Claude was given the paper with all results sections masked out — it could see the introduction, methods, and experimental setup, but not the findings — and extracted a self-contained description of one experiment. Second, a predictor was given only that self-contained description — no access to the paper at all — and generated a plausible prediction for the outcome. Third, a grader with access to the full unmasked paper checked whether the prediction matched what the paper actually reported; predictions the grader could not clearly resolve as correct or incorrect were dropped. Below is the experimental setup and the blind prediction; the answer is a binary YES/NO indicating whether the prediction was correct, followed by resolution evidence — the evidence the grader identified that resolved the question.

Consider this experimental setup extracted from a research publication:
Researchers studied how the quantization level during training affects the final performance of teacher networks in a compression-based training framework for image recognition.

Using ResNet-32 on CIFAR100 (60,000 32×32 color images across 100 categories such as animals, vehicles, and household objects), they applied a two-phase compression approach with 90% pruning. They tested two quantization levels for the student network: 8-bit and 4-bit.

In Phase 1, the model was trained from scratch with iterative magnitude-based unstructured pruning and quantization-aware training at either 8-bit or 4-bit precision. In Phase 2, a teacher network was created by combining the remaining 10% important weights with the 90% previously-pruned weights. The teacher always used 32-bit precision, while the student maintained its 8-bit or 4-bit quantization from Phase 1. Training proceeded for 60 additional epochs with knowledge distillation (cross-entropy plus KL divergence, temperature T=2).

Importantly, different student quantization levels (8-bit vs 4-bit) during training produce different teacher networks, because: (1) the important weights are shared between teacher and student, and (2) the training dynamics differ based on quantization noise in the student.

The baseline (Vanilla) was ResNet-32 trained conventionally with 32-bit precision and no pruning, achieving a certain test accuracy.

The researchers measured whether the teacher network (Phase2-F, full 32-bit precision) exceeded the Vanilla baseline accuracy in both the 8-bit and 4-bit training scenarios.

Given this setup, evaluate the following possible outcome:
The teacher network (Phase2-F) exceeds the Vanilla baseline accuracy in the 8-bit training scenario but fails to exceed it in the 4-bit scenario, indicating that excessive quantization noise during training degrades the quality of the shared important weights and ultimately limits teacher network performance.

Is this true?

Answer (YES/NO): NO